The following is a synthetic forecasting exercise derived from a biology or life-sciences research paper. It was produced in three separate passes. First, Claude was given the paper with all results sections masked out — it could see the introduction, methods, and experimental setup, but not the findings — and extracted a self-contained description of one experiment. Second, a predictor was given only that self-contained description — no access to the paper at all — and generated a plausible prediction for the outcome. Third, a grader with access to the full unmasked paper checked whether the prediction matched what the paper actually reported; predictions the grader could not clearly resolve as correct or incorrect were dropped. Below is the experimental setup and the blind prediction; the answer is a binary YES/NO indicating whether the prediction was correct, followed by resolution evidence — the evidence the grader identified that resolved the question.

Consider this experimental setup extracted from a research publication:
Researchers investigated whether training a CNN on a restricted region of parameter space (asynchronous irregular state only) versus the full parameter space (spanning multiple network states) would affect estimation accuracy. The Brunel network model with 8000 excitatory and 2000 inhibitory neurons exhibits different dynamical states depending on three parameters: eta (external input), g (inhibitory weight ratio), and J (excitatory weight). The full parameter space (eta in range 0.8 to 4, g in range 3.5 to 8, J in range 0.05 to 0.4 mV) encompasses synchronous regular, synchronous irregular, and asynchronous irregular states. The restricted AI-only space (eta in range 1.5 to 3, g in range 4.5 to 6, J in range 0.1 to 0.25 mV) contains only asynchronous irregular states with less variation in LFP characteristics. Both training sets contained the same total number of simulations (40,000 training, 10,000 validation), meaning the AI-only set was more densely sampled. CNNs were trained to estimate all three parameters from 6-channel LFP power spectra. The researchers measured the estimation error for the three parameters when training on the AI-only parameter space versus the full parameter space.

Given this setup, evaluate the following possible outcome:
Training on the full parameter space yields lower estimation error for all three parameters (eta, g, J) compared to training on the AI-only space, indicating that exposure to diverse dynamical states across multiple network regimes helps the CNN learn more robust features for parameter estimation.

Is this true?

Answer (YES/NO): NO